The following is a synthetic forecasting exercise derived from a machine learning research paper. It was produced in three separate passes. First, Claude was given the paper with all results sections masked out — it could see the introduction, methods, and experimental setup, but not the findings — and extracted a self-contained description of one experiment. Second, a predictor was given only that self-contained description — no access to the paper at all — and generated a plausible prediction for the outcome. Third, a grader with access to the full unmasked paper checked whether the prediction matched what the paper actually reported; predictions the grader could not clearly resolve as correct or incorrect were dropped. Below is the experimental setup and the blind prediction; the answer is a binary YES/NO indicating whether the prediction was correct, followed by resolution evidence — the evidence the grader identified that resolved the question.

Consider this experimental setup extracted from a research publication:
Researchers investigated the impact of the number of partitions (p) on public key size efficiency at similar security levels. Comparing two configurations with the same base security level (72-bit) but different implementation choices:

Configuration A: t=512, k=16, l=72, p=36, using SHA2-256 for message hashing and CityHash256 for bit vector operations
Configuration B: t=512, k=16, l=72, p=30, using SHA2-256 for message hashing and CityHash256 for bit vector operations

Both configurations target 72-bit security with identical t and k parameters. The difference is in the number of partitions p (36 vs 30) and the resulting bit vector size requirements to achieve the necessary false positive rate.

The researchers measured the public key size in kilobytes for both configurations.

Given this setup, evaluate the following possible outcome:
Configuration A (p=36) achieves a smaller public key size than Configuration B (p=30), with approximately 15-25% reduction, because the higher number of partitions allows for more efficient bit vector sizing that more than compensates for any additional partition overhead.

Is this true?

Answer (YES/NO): NO